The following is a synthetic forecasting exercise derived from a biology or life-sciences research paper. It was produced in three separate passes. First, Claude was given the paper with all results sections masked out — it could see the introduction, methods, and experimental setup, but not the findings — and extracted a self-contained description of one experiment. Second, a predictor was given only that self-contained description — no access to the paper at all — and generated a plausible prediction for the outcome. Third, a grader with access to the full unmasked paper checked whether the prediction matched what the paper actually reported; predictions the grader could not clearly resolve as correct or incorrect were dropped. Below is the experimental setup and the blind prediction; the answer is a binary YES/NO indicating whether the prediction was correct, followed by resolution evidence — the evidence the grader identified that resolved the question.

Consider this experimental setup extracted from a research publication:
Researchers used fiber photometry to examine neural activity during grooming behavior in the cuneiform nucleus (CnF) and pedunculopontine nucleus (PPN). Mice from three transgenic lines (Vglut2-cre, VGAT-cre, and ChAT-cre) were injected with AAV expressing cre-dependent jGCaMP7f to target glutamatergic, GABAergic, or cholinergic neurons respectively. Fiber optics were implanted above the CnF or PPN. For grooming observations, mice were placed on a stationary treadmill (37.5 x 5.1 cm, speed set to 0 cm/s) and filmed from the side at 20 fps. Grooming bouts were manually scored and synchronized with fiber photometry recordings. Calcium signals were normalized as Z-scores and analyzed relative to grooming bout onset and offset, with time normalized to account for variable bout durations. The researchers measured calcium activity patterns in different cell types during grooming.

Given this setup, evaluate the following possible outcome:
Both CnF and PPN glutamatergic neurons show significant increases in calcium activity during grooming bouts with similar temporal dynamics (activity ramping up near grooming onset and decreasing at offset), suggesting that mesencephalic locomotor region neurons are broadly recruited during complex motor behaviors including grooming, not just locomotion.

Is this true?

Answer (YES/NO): NO